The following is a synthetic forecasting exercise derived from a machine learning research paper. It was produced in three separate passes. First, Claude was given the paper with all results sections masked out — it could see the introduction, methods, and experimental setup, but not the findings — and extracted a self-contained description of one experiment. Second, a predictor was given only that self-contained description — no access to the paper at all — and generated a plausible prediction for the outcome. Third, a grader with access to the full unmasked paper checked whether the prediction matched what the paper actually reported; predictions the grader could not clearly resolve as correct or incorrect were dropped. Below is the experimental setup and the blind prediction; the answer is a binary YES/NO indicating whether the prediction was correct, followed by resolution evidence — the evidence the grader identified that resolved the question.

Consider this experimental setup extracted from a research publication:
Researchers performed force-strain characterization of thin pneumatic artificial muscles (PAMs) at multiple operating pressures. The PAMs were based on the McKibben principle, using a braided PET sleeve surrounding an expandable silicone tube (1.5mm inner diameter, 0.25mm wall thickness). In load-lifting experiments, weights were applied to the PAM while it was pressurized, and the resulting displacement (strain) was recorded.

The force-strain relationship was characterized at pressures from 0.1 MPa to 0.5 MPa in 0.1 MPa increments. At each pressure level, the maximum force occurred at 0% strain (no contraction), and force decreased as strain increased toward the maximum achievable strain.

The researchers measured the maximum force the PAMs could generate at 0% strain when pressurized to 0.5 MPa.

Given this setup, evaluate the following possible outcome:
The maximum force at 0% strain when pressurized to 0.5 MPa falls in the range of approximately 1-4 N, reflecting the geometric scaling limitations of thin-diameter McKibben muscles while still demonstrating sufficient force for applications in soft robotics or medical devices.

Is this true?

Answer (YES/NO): NO